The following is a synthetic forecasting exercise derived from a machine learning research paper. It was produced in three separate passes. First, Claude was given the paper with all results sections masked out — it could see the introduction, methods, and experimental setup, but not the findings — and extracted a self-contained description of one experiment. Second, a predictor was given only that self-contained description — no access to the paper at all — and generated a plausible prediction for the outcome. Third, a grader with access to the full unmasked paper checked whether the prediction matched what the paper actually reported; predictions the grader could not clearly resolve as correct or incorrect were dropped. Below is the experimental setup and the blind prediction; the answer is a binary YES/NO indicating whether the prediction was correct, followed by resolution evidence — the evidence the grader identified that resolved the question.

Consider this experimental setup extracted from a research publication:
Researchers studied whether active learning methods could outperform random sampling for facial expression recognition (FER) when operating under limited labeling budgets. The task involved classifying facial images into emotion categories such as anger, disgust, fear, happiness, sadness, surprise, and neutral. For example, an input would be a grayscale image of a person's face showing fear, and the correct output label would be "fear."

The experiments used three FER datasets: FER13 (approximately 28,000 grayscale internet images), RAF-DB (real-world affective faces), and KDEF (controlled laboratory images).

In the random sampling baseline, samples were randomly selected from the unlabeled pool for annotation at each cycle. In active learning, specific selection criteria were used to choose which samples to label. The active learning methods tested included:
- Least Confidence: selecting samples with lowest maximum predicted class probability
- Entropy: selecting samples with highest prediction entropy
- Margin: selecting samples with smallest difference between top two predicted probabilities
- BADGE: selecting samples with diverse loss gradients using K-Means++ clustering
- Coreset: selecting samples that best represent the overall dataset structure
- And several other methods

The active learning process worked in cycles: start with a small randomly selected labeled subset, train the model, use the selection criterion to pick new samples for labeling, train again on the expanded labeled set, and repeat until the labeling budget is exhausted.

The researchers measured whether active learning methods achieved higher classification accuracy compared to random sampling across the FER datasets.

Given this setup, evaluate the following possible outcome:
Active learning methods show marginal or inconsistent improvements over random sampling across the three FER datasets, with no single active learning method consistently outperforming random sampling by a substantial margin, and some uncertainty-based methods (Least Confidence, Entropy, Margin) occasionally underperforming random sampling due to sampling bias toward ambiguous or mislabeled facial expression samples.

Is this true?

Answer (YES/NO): NO